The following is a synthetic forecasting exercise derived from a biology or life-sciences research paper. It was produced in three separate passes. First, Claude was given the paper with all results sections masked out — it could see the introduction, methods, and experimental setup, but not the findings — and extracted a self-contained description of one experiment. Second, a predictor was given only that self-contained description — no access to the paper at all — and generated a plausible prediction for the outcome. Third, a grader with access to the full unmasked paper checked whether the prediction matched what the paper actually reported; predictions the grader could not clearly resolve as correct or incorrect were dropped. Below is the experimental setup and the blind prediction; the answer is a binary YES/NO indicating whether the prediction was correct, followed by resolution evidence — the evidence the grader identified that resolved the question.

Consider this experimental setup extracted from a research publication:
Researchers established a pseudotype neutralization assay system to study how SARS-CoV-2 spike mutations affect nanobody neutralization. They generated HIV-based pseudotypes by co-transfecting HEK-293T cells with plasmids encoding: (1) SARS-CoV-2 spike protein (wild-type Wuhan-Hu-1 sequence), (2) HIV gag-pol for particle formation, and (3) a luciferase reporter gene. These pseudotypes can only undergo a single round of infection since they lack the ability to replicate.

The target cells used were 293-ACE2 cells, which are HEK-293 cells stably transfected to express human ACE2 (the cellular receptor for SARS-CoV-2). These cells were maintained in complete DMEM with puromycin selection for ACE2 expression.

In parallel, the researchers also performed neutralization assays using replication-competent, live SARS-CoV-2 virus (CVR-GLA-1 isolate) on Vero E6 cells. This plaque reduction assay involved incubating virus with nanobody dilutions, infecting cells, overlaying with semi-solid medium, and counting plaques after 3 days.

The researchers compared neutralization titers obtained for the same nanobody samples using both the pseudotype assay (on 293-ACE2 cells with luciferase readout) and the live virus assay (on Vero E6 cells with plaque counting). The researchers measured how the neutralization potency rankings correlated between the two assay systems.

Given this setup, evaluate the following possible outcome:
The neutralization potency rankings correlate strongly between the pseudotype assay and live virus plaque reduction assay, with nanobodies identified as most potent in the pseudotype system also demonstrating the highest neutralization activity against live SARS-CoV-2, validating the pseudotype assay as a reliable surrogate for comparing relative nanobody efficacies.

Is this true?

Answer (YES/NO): YES